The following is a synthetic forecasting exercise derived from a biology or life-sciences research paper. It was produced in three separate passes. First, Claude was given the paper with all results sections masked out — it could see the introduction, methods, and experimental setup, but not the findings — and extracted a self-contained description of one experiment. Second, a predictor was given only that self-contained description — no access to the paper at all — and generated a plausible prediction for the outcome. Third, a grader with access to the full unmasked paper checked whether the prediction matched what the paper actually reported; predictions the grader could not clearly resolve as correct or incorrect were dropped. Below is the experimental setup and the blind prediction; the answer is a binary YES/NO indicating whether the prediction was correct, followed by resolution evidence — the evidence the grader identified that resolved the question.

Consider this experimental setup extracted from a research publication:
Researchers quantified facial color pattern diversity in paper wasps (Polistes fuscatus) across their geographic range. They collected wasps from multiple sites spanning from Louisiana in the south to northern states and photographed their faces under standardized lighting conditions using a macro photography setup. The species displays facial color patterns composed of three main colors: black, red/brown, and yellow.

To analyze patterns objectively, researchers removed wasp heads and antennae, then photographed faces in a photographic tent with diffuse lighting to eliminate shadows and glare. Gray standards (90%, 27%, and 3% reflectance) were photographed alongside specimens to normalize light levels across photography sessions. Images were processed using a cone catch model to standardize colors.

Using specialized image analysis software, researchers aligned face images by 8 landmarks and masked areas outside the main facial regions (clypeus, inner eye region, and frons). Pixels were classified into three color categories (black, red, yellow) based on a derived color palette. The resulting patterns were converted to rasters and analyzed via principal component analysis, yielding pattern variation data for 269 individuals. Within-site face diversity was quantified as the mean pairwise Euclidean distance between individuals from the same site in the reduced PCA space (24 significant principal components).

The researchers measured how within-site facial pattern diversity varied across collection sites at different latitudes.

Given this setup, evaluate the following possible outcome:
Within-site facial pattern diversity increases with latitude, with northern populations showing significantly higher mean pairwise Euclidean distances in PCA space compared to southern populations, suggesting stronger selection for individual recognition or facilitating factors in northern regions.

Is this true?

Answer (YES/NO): YES